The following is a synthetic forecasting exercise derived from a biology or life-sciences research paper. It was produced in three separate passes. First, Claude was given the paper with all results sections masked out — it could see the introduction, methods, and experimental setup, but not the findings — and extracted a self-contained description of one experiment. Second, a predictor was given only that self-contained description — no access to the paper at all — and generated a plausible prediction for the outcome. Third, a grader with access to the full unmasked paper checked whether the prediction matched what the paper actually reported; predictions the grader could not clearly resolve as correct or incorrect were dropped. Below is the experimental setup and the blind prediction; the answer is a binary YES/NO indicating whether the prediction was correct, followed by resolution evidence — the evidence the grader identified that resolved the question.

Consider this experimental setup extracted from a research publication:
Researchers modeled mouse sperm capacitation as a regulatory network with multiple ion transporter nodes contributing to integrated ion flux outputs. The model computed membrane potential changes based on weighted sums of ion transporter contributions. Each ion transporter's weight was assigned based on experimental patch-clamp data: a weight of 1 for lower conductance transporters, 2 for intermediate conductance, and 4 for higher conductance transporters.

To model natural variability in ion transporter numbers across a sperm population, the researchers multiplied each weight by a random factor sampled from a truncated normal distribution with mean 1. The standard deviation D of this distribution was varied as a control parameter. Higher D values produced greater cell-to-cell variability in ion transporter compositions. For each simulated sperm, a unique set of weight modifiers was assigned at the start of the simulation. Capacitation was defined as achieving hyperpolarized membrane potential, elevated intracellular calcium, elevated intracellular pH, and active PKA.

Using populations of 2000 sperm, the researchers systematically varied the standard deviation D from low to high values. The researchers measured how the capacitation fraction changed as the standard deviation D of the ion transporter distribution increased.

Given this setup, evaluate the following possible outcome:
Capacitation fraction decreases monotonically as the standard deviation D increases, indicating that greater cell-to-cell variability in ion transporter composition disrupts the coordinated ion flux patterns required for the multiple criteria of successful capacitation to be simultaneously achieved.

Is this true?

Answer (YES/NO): NO